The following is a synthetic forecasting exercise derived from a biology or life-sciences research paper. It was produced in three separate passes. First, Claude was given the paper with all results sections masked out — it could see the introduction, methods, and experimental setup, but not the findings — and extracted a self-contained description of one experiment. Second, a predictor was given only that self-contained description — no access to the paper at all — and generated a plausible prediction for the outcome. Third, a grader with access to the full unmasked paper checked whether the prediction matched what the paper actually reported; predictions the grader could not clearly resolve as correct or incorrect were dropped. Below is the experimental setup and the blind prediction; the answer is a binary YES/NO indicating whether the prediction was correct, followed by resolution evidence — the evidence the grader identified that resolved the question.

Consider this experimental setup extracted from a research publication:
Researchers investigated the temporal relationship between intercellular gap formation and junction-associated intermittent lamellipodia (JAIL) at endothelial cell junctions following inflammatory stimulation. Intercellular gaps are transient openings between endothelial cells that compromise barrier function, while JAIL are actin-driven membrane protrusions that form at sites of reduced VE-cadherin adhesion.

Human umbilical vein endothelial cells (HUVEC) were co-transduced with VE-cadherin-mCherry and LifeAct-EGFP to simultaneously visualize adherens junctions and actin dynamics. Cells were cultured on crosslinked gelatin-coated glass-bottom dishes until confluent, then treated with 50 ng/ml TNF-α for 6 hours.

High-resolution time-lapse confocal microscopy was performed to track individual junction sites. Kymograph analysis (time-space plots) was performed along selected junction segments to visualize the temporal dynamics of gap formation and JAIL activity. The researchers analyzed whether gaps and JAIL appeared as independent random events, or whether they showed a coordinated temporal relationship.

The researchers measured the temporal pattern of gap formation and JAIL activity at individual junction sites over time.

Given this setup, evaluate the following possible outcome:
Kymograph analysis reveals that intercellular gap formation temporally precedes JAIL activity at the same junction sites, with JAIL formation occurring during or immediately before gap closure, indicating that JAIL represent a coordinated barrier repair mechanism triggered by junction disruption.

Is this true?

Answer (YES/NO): YES